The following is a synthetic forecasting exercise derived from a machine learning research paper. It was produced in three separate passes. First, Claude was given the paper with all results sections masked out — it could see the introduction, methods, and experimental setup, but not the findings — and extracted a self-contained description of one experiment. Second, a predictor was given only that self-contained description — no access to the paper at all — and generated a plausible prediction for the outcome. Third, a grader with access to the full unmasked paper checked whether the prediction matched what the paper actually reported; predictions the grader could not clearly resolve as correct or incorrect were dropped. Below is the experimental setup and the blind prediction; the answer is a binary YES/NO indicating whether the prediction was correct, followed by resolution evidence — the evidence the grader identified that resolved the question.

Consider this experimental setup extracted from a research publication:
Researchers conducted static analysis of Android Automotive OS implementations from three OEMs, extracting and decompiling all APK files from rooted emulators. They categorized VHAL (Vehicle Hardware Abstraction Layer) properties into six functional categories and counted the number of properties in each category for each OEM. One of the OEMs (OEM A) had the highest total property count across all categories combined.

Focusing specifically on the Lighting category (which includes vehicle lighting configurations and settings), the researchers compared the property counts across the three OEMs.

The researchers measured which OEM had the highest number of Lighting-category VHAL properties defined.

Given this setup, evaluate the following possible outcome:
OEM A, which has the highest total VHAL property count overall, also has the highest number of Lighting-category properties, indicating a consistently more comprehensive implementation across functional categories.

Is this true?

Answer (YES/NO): NO